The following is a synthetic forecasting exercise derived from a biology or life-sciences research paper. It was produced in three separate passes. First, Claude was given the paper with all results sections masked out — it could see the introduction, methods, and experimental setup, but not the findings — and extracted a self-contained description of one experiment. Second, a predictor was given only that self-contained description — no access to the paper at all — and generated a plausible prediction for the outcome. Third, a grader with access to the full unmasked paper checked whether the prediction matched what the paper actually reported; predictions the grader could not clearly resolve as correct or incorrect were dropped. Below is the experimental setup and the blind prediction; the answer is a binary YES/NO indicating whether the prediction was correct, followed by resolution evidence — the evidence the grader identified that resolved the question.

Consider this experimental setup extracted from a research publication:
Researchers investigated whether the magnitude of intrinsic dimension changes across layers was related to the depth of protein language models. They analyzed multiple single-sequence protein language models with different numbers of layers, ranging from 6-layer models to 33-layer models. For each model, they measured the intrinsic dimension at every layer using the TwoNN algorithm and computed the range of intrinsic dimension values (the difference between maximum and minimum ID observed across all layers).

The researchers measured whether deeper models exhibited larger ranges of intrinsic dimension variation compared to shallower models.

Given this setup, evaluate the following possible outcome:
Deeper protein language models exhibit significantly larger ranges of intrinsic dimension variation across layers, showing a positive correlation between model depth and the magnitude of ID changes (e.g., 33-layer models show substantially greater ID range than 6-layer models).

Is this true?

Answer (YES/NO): YES